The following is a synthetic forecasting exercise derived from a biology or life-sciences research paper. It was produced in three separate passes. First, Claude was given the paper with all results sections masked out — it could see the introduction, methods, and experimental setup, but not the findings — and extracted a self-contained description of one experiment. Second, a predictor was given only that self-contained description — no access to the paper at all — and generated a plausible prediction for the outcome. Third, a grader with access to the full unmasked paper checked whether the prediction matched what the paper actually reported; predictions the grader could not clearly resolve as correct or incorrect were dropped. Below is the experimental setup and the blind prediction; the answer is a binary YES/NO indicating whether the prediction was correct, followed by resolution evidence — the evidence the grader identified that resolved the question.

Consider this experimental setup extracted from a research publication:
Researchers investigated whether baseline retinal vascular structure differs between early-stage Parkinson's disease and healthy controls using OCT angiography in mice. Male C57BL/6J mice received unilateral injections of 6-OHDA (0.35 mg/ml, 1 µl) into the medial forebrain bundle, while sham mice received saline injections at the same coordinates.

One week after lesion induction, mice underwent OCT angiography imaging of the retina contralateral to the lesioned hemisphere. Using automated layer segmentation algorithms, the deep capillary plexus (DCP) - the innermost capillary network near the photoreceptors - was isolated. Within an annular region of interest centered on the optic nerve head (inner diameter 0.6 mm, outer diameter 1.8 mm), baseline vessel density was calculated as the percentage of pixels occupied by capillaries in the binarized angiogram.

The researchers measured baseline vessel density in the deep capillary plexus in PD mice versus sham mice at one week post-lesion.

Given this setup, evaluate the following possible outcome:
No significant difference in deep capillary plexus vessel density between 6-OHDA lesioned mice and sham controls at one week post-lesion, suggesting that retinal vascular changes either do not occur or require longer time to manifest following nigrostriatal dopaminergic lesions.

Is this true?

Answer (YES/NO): YES